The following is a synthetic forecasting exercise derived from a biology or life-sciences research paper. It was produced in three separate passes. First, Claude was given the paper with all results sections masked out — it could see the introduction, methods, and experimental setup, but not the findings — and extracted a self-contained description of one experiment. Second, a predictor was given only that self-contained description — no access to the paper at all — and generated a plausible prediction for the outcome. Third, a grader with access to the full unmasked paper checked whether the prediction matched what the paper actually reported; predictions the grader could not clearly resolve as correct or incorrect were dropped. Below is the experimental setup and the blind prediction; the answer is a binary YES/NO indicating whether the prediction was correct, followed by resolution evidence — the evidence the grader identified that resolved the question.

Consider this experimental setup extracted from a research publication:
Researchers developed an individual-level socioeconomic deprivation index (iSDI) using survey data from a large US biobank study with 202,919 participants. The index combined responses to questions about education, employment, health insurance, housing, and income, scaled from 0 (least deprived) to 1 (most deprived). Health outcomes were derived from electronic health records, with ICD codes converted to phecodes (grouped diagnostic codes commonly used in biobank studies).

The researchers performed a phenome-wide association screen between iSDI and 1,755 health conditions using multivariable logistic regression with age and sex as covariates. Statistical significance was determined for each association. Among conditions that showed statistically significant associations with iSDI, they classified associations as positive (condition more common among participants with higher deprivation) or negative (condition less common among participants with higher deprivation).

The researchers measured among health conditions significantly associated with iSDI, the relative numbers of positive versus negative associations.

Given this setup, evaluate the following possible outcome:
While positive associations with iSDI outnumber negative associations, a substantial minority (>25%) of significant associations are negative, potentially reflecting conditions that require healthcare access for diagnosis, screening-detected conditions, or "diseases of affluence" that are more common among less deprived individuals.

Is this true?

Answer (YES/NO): YES